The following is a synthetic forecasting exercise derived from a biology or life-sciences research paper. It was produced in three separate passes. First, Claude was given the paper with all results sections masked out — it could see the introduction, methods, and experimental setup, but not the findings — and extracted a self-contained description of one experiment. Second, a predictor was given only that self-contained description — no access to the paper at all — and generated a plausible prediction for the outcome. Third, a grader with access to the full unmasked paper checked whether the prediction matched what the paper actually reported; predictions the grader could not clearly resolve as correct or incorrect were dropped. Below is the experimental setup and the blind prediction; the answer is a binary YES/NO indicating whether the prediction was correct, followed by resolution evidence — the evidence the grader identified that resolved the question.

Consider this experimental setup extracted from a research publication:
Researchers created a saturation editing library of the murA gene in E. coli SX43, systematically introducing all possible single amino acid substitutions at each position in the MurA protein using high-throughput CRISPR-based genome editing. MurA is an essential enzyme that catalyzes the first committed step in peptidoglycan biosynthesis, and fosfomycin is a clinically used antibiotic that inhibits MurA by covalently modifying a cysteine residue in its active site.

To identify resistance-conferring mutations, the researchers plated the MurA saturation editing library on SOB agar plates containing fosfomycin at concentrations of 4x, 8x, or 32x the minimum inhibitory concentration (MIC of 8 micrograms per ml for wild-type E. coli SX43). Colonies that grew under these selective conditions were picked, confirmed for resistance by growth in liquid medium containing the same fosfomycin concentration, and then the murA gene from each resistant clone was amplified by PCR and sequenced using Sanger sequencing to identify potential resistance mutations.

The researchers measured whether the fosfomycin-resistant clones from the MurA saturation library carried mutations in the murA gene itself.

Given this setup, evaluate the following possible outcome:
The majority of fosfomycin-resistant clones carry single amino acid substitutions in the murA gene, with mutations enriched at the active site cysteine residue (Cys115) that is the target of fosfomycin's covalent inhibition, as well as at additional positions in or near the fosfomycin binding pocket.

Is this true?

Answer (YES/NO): NO